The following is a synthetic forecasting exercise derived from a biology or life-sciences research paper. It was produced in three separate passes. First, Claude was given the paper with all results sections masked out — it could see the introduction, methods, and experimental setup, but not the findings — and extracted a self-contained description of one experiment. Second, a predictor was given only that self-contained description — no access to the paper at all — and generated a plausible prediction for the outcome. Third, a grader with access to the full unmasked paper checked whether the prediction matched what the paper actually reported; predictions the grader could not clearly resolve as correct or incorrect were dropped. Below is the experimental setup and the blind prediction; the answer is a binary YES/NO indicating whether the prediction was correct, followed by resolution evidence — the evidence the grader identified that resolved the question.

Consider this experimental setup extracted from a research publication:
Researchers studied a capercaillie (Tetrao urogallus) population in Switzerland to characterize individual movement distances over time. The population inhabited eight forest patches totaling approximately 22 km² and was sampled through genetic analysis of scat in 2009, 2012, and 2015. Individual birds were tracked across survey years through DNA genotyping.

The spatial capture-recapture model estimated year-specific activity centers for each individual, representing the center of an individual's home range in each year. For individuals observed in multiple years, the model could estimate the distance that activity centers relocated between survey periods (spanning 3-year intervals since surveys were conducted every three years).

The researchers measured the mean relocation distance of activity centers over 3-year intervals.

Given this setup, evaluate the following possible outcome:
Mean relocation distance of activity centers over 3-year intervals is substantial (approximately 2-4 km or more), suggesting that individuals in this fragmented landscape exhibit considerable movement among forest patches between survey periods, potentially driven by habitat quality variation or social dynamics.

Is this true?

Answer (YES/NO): NO